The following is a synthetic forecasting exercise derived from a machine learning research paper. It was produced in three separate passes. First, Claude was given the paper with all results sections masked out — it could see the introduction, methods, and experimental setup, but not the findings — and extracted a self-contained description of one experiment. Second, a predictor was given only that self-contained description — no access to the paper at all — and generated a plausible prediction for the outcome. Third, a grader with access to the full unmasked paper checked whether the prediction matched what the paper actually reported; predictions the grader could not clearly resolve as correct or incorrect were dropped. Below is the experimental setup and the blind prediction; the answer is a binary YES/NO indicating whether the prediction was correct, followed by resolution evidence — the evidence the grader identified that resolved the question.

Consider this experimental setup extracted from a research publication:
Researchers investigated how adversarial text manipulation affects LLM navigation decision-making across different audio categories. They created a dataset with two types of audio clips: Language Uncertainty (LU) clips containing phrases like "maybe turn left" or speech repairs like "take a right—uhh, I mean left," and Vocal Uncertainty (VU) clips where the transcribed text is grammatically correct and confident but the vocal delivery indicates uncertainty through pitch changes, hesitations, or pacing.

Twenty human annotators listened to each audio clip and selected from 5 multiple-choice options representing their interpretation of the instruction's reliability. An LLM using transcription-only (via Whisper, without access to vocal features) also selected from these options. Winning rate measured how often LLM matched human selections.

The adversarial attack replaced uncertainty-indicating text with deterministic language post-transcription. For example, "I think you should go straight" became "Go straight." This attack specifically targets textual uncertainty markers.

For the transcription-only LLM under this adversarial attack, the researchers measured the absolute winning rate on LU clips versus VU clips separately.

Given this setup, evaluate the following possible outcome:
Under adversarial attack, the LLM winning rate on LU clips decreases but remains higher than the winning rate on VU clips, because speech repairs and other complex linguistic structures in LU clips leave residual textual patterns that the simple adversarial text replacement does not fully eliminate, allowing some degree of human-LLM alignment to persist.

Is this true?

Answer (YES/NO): NO